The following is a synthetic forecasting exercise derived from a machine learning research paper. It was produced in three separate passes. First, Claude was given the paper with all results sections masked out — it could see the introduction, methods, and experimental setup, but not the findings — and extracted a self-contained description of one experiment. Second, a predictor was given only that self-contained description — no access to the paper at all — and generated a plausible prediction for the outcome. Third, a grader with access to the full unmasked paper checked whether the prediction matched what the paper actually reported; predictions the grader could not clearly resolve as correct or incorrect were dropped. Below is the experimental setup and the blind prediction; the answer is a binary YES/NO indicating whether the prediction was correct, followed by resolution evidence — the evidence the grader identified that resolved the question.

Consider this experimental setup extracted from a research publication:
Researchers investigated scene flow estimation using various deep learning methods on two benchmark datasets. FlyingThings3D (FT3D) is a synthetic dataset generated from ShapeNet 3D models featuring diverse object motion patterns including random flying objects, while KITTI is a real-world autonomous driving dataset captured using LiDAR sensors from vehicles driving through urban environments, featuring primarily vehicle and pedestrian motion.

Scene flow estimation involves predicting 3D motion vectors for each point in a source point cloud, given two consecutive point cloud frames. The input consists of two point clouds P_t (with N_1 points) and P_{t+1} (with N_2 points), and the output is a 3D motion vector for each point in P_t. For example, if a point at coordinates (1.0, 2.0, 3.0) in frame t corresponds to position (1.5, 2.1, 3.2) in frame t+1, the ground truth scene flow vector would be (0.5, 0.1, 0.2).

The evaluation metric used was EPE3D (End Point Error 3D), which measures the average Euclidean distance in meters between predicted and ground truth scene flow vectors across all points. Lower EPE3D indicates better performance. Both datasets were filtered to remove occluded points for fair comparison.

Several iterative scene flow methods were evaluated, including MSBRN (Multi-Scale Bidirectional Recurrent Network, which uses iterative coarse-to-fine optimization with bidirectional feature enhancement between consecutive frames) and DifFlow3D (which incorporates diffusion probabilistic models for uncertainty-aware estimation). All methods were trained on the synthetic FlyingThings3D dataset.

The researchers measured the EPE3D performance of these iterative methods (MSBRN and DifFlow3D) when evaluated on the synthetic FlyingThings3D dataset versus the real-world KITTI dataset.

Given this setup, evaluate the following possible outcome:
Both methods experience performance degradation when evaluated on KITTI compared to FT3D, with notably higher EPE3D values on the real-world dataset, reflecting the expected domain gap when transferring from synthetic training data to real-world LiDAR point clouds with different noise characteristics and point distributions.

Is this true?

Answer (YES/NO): NO